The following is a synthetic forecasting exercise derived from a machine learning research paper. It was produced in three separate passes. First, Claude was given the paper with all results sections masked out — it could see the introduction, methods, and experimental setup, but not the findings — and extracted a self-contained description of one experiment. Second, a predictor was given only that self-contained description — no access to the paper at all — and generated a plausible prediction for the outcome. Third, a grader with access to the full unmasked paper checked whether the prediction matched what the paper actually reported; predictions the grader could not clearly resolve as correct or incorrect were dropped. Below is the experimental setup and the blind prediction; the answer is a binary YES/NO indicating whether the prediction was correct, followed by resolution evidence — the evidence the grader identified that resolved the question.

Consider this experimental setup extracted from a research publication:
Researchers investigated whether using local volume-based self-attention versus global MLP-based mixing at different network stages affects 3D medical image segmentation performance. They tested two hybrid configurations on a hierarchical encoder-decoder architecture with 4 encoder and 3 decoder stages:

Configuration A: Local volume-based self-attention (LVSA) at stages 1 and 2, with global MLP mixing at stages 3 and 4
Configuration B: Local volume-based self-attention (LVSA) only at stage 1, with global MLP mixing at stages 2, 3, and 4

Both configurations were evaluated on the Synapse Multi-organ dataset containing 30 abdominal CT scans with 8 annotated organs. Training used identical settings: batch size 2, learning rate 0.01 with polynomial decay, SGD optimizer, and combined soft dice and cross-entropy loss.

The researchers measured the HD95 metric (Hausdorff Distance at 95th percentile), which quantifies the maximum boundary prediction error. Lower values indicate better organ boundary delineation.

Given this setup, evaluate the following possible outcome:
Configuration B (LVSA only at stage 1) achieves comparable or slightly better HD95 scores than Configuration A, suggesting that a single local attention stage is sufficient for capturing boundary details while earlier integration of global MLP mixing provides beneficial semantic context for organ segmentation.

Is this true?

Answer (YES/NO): NO